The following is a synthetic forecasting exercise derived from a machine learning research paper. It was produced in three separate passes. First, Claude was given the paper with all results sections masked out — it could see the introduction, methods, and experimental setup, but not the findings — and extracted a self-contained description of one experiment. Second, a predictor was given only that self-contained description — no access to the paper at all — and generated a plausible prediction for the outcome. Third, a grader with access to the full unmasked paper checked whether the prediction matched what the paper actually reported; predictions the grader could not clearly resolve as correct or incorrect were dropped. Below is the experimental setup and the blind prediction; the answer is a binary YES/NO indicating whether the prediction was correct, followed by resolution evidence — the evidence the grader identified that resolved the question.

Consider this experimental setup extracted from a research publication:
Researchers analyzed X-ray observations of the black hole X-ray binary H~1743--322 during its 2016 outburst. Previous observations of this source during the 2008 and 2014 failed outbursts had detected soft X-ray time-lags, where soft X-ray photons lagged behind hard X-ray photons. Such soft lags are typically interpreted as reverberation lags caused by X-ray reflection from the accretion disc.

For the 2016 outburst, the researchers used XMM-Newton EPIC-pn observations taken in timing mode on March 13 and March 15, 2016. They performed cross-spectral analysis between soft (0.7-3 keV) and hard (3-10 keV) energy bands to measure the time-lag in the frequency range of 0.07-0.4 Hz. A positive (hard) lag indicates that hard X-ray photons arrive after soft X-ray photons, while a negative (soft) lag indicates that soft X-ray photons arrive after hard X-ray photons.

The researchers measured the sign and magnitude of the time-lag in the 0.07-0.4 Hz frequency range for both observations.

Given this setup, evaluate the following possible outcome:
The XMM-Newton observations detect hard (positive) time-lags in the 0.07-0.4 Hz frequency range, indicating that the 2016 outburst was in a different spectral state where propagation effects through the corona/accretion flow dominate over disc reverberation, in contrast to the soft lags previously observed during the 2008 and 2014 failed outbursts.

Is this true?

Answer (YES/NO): YES